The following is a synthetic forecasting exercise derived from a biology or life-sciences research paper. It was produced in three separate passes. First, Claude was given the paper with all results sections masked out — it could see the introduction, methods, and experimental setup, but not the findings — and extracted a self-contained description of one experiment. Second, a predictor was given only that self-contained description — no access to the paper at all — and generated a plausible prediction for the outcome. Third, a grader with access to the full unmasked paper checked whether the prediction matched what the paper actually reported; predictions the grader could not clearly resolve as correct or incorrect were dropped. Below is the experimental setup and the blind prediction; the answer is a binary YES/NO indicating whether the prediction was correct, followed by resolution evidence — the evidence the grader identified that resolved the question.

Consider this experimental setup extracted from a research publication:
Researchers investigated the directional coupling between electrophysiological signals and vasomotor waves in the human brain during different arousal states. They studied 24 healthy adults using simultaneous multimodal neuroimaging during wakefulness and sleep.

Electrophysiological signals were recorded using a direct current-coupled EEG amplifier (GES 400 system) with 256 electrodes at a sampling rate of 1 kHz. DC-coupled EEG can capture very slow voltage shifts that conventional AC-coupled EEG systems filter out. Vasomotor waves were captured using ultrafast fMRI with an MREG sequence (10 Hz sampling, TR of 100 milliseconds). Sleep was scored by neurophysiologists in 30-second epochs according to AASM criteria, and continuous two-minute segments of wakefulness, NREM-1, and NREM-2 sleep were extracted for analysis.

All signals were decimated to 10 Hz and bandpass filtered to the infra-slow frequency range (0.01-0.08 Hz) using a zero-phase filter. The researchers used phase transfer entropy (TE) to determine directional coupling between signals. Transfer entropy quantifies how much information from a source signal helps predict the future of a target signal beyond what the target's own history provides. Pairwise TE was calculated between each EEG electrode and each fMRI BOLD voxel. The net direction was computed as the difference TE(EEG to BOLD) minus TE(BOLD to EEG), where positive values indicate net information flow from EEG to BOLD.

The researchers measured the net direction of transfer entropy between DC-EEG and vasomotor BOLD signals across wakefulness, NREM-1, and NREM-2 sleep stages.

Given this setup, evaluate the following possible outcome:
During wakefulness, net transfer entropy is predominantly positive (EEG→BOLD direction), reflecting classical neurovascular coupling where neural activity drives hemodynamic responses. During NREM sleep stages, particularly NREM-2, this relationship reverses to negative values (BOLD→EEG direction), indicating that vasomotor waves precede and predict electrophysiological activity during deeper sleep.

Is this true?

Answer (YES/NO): YES